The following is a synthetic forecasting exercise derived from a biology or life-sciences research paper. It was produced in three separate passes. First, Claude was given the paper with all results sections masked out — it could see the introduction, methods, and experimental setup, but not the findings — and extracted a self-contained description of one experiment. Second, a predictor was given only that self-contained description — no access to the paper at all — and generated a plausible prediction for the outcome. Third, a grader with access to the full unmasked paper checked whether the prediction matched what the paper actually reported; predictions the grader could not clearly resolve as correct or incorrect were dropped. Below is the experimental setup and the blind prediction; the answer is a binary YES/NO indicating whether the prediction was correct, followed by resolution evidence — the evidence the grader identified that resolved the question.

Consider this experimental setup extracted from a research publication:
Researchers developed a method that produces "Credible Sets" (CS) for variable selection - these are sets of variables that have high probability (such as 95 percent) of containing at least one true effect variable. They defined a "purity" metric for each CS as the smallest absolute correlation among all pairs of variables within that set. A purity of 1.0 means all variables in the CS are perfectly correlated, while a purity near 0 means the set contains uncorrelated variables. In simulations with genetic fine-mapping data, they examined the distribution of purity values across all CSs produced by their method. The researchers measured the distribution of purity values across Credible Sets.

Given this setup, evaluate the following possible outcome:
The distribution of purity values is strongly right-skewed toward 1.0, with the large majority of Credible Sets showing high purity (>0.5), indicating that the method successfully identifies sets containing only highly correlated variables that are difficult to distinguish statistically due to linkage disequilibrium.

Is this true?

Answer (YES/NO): NO